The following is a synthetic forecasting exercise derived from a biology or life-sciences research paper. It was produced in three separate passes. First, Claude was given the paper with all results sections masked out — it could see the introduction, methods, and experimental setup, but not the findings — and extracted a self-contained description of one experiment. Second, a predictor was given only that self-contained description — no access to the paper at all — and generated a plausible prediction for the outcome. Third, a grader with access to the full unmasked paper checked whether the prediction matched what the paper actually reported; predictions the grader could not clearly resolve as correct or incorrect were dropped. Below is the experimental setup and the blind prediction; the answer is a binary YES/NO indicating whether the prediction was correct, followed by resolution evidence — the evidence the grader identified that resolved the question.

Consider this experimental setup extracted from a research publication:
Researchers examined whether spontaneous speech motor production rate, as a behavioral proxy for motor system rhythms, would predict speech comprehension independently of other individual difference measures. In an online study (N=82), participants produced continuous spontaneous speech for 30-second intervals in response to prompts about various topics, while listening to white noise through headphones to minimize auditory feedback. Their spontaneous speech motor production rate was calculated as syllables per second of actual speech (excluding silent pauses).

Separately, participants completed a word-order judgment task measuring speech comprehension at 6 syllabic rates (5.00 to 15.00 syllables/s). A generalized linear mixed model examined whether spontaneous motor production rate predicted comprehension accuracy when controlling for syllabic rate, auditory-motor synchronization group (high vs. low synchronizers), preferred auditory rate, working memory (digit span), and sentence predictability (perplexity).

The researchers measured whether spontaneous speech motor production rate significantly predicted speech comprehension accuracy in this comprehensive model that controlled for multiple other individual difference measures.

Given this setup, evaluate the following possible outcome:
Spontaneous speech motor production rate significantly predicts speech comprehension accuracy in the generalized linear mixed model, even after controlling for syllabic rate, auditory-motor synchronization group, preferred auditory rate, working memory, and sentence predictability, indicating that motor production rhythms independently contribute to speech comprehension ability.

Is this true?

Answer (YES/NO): YES